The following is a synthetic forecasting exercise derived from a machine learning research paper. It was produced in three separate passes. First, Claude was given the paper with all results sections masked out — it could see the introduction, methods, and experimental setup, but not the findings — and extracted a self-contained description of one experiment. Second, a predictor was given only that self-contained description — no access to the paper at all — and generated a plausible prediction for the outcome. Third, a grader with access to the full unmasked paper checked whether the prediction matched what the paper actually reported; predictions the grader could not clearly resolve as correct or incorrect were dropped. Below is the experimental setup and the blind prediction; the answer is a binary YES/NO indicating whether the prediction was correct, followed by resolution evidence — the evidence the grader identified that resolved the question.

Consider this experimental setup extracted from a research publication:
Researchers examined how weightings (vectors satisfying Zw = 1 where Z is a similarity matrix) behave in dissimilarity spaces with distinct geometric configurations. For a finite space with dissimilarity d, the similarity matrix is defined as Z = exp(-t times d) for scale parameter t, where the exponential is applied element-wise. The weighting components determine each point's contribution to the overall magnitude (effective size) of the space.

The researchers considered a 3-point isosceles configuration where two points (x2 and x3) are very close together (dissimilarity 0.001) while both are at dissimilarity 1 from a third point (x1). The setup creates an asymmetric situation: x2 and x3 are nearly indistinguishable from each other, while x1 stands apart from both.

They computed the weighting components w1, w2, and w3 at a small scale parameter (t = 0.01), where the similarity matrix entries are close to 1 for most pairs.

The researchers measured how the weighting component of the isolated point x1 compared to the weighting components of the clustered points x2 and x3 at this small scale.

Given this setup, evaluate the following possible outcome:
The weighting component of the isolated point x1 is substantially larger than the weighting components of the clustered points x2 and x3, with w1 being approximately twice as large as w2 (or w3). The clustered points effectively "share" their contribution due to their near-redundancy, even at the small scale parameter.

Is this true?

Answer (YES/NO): YES